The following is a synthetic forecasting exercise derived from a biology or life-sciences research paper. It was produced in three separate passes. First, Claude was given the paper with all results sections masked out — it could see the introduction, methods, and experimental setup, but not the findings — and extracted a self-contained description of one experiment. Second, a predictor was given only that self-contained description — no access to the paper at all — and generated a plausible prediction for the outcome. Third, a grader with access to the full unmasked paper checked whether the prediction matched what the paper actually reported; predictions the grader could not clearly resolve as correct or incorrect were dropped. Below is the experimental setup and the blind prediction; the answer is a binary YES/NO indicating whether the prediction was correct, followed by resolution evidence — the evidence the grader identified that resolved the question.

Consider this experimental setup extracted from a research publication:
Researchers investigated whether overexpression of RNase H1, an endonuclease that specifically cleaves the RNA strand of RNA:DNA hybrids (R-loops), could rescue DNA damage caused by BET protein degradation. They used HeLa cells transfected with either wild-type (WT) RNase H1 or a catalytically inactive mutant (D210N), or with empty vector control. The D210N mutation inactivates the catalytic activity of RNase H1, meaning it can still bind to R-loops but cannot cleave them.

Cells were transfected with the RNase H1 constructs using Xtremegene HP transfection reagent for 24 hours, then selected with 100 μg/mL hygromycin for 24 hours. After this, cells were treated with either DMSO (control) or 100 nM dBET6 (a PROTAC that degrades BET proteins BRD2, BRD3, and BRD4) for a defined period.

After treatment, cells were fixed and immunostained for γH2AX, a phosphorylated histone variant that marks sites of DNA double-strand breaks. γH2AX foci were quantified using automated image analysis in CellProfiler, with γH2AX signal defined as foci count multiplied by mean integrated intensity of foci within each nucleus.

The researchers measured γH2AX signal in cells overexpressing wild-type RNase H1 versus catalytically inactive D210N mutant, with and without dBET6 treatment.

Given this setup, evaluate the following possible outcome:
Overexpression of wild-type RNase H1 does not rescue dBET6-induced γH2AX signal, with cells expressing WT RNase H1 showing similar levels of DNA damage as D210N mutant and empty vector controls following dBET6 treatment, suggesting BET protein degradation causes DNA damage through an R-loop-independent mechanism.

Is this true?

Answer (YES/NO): NO